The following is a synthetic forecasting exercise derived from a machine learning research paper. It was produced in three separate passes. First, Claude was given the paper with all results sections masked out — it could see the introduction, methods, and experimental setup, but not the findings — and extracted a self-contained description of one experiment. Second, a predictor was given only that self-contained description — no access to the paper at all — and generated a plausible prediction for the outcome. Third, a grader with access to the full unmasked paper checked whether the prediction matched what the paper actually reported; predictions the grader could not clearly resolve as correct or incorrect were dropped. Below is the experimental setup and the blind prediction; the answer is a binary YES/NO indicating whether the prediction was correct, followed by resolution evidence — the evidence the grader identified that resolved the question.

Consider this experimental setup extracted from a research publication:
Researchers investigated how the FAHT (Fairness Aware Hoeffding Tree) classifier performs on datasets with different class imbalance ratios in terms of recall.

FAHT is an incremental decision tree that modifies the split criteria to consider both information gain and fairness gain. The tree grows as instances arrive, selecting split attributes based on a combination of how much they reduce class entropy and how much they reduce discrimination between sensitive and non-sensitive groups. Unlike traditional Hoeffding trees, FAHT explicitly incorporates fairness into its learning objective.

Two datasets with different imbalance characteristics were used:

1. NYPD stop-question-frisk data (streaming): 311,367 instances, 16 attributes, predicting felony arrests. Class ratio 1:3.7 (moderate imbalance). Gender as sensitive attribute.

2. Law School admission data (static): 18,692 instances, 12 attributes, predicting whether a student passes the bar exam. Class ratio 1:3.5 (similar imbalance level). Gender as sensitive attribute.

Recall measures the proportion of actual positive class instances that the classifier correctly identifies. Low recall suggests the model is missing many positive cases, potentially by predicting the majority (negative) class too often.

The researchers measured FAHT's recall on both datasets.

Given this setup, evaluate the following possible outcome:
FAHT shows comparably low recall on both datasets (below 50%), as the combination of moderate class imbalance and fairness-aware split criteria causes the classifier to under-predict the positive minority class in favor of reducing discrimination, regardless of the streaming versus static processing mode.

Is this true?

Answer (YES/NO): NO